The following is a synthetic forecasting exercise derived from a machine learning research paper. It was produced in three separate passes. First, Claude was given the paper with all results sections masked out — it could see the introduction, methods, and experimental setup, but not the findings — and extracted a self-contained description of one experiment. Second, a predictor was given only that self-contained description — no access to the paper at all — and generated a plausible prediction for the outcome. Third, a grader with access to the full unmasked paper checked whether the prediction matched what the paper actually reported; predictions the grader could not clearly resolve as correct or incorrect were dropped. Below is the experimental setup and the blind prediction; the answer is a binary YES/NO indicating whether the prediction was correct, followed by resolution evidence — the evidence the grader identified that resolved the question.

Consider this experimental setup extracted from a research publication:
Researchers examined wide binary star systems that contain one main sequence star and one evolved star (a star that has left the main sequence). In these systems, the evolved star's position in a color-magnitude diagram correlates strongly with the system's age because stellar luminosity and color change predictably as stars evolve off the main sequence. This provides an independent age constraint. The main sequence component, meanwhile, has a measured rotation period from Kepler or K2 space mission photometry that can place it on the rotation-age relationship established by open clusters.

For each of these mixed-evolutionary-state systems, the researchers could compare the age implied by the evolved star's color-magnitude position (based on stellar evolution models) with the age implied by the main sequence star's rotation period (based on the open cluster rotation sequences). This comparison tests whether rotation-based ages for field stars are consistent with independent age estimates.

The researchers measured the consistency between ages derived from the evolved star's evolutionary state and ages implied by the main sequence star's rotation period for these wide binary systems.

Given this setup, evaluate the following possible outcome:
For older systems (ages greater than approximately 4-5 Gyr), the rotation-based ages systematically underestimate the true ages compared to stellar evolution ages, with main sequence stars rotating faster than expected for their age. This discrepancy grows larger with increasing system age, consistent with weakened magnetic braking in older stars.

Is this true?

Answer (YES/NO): NO